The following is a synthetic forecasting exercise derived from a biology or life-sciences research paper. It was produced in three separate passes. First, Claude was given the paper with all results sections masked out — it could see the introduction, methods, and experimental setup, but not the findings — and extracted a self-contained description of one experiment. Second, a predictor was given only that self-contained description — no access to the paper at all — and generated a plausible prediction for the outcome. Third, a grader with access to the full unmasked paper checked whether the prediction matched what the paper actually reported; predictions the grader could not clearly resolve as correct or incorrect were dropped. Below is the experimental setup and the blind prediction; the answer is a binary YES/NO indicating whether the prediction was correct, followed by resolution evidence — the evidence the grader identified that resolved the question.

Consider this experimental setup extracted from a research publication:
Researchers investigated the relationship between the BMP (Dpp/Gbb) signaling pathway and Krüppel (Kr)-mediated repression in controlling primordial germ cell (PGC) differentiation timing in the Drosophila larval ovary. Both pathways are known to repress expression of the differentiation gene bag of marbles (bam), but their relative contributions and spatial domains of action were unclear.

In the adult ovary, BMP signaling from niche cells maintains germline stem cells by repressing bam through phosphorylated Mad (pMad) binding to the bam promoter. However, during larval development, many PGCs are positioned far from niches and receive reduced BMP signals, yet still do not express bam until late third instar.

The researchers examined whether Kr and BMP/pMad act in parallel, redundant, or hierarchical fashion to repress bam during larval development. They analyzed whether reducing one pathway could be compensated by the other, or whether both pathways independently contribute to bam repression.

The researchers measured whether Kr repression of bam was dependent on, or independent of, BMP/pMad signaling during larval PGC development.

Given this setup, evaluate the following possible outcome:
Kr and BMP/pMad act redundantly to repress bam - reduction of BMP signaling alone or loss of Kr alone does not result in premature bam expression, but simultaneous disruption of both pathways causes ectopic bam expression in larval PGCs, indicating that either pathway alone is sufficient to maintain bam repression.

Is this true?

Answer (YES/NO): NO